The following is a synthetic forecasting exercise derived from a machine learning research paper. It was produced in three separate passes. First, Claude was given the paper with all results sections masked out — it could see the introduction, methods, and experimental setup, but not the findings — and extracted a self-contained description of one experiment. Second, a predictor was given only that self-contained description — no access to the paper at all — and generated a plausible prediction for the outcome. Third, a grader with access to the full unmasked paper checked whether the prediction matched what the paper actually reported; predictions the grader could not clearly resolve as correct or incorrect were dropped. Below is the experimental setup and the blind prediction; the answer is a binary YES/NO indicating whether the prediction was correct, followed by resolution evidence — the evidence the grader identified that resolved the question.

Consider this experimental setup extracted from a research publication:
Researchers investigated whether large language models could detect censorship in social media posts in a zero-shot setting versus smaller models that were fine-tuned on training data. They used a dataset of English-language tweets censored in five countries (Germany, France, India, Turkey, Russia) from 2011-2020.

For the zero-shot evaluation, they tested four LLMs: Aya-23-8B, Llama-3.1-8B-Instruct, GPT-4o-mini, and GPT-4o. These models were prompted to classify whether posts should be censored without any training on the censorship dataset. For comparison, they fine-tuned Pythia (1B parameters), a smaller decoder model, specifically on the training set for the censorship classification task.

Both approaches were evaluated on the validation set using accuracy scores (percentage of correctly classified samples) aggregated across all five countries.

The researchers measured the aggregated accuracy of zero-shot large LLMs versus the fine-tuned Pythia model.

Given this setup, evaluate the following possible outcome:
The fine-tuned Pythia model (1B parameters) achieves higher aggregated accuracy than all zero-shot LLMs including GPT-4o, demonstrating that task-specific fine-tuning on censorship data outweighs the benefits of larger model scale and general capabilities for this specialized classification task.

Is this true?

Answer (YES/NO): YES